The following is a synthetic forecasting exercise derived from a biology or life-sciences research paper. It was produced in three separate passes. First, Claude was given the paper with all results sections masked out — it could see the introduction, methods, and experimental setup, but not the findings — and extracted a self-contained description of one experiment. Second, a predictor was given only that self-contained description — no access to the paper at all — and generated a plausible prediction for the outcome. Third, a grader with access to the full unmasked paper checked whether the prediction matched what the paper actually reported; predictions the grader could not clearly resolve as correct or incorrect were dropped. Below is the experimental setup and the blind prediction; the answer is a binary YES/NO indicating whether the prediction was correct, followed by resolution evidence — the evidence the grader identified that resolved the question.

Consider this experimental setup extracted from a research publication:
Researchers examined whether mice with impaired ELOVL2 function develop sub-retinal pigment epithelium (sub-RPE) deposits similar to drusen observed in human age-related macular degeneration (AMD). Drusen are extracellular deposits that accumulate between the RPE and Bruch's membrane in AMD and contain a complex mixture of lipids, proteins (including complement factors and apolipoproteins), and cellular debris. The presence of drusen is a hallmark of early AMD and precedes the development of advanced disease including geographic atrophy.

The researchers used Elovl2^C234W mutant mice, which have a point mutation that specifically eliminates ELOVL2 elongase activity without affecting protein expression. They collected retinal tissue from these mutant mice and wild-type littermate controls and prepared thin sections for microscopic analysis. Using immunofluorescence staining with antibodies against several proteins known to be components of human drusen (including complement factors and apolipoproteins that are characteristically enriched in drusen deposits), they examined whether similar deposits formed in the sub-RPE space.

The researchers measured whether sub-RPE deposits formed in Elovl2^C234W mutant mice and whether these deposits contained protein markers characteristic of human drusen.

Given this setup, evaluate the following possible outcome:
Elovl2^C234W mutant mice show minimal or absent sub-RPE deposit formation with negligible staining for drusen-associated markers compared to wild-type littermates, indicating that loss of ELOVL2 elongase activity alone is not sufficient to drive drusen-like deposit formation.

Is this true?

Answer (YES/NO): NO